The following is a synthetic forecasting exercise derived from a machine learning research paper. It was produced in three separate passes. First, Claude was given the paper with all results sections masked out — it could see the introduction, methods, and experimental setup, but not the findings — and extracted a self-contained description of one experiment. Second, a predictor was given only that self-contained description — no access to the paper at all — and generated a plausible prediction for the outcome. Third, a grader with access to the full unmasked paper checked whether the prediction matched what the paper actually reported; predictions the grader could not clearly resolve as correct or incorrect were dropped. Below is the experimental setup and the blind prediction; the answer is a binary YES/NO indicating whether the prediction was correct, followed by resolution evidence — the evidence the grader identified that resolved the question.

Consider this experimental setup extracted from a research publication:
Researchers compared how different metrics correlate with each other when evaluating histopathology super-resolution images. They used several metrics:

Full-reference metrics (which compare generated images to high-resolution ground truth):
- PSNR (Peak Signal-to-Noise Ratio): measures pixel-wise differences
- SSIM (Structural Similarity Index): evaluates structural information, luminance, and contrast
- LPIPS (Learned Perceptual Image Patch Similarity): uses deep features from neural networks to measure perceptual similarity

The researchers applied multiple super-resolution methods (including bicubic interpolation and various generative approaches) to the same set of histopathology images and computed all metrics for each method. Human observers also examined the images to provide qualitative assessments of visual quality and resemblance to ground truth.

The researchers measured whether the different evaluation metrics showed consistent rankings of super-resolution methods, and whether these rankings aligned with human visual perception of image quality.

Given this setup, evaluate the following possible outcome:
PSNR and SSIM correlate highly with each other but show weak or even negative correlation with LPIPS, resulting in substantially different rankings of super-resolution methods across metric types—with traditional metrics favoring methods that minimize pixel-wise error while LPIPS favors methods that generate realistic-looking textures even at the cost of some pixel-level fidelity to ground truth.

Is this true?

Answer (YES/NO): YES